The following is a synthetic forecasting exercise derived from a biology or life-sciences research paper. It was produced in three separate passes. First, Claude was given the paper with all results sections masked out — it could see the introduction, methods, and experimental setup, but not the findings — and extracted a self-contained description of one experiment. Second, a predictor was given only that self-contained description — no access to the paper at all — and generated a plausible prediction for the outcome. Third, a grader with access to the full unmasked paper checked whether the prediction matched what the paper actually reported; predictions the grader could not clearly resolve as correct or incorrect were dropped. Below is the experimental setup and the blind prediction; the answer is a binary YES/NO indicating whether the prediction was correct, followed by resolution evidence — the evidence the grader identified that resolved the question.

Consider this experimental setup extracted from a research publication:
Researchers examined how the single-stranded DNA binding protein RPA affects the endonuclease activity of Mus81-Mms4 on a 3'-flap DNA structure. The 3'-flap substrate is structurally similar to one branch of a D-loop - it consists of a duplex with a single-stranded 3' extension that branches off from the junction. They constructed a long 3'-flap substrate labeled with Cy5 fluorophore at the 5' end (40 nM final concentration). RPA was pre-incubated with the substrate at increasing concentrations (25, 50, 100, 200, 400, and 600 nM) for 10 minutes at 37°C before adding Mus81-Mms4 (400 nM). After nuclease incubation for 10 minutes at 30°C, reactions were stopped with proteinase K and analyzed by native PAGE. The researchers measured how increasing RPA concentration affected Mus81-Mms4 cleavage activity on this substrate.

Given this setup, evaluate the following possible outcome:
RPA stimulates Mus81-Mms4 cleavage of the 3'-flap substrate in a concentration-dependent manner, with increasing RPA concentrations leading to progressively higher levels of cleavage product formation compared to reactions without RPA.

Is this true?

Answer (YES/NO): NO